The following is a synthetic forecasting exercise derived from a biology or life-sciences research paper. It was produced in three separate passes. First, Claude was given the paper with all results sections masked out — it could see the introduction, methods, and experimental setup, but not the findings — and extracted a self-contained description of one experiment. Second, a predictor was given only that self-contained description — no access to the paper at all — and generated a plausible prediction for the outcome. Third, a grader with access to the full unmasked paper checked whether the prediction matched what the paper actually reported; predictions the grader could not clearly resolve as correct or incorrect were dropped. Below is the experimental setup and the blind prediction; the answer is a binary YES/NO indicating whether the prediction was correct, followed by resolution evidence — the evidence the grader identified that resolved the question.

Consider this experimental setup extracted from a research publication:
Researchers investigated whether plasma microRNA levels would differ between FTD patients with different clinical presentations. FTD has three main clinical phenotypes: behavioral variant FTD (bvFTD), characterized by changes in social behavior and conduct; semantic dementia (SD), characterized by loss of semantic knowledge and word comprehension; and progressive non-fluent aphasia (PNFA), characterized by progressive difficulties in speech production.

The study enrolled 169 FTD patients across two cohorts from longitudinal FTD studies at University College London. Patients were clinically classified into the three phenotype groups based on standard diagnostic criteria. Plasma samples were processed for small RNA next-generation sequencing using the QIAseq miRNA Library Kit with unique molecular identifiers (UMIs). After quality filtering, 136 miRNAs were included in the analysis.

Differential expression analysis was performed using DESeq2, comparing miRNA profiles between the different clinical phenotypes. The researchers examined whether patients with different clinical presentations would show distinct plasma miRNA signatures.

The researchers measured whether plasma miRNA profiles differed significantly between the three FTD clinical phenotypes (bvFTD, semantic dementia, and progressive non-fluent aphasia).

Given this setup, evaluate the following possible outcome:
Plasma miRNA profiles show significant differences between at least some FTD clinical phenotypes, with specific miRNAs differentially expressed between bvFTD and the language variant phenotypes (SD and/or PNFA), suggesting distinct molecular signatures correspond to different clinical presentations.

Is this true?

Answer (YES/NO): NO